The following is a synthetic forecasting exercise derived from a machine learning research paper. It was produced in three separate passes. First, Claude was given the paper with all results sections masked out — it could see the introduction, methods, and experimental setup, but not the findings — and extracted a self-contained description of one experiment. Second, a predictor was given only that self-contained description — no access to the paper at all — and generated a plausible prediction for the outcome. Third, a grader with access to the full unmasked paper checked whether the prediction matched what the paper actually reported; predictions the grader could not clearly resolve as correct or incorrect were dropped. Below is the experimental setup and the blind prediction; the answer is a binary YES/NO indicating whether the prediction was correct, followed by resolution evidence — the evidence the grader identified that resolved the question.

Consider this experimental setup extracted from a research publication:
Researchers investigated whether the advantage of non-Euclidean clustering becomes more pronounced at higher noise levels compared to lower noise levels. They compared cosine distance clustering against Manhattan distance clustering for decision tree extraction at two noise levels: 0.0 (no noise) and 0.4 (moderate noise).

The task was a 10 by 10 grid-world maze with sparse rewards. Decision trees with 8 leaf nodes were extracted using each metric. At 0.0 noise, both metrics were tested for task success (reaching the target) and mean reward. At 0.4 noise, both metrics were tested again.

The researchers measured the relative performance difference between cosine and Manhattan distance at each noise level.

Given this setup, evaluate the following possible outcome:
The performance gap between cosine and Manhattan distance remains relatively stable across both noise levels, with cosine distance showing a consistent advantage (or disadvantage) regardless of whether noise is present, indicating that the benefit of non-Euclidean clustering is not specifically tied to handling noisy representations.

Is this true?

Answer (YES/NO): NO